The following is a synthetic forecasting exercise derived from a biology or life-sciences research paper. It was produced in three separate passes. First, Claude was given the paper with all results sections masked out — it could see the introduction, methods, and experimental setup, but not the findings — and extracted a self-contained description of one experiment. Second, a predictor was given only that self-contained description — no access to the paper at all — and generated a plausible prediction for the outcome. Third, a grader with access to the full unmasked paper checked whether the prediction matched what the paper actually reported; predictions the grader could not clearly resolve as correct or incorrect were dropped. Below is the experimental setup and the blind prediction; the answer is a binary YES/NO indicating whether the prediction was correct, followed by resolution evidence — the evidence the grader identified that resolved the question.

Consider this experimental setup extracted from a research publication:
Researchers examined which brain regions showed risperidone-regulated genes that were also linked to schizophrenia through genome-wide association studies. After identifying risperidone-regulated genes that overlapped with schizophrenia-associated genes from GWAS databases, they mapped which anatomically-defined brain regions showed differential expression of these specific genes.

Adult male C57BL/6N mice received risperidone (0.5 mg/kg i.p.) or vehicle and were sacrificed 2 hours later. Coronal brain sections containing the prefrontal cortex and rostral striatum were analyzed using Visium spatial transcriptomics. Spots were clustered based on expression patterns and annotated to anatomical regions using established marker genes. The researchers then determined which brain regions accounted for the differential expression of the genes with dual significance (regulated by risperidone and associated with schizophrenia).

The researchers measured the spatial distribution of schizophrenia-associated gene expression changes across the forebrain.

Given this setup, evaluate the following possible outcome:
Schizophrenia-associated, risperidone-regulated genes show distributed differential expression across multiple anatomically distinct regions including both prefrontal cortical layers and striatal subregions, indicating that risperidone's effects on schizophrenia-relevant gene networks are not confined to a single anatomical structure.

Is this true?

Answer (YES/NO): NO